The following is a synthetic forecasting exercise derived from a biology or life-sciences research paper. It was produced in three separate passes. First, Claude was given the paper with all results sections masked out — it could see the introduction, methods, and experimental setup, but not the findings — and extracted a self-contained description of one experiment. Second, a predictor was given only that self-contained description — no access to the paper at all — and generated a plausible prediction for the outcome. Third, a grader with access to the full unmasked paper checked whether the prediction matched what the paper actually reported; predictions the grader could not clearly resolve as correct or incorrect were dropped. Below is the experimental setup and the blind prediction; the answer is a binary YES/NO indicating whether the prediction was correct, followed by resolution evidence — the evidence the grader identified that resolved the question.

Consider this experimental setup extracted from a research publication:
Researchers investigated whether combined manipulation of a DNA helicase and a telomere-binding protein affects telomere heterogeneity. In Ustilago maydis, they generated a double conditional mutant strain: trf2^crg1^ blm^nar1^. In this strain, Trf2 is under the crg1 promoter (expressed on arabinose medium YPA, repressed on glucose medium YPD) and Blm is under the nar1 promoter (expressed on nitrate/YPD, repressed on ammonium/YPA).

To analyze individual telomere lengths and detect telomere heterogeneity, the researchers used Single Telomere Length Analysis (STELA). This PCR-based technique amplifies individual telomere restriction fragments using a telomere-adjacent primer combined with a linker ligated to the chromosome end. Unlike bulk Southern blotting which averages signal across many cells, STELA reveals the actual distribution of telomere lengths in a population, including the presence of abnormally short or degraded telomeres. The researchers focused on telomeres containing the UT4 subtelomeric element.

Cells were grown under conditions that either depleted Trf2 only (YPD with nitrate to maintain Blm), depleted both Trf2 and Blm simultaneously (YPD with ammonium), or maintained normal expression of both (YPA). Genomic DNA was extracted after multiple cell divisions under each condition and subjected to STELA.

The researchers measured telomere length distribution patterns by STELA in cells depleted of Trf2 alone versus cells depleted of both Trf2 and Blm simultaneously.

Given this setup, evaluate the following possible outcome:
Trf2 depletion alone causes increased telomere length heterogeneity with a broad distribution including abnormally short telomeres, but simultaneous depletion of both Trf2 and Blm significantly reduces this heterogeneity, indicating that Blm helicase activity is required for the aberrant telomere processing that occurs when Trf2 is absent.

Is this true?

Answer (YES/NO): YES